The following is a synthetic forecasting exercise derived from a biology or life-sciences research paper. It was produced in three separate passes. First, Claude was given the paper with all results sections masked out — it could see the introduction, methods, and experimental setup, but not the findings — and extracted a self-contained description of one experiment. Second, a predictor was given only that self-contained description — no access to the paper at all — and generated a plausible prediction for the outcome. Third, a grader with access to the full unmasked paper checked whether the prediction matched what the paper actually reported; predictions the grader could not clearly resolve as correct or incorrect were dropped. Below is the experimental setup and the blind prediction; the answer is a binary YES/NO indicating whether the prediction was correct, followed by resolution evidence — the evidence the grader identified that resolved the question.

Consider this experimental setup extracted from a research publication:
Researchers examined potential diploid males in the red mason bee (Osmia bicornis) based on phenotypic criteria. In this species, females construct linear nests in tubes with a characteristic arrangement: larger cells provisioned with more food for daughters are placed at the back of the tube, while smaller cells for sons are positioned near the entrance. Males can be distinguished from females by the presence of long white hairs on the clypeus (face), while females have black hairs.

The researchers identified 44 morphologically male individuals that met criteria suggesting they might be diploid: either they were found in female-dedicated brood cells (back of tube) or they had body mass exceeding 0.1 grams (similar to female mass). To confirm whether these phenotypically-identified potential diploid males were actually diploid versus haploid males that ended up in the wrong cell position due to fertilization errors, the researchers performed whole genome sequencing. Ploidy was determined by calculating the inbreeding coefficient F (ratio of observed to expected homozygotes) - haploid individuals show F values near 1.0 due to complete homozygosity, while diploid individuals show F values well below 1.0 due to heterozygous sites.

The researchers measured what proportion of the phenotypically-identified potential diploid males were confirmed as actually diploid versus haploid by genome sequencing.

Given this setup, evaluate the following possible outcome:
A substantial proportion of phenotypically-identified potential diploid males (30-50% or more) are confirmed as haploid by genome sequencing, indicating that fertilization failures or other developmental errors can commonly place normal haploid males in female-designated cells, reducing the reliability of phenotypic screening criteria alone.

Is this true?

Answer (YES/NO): YES